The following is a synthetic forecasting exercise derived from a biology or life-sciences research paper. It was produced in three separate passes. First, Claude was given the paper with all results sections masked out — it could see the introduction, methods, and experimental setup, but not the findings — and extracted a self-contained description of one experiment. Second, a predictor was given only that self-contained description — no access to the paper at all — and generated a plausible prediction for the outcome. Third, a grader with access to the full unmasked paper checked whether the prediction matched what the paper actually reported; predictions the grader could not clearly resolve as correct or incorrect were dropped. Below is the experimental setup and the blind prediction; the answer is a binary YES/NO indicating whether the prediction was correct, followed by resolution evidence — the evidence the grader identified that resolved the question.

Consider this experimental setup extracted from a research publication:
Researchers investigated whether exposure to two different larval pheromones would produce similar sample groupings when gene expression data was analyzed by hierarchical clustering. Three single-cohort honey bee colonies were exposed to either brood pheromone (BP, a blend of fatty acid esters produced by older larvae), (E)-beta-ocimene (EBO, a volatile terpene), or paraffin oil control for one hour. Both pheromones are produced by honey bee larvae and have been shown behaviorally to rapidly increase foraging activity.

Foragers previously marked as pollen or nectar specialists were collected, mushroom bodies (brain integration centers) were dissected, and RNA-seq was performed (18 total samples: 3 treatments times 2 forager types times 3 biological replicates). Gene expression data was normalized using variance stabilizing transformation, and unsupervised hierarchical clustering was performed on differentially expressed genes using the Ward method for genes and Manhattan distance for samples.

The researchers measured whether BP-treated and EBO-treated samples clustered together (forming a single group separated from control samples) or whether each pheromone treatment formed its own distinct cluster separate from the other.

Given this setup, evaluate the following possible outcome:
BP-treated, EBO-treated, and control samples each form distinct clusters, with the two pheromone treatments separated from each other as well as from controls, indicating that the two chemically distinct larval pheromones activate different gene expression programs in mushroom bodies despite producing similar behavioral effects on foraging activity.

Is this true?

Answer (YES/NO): NO